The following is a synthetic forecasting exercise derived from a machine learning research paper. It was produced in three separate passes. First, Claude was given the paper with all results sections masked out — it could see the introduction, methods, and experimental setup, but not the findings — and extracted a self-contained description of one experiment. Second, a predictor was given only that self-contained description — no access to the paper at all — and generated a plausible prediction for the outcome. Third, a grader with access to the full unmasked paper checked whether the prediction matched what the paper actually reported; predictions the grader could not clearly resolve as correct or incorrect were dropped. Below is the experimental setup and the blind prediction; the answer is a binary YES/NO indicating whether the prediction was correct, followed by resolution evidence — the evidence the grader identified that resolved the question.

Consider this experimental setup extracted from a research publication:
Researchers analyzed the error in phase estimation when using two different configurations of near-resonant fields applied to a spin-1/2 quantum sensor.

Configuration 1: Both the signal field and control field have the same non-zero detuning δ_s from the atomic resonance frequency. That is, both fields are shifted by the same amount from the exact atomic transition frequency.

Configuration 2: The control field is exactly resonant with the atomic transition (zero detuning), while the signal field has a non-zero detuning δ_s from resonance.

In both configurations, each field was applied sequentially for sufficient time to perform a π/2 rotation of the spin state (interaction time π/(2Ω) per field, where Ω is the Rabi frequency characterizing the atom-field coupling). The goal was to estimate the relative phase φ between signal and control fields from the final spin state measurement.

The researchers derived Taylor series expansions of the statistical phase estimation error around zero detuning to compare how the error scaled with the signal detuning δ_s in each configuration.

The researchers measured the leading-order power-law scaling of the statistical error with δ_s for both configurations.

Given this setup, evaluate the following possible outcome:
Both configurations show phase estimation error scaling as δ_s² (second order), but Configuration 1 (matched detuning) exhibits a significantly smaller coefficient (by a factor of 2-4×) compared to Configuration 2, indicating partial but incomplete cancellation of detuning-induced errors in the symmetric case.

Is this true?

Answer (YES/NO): NO